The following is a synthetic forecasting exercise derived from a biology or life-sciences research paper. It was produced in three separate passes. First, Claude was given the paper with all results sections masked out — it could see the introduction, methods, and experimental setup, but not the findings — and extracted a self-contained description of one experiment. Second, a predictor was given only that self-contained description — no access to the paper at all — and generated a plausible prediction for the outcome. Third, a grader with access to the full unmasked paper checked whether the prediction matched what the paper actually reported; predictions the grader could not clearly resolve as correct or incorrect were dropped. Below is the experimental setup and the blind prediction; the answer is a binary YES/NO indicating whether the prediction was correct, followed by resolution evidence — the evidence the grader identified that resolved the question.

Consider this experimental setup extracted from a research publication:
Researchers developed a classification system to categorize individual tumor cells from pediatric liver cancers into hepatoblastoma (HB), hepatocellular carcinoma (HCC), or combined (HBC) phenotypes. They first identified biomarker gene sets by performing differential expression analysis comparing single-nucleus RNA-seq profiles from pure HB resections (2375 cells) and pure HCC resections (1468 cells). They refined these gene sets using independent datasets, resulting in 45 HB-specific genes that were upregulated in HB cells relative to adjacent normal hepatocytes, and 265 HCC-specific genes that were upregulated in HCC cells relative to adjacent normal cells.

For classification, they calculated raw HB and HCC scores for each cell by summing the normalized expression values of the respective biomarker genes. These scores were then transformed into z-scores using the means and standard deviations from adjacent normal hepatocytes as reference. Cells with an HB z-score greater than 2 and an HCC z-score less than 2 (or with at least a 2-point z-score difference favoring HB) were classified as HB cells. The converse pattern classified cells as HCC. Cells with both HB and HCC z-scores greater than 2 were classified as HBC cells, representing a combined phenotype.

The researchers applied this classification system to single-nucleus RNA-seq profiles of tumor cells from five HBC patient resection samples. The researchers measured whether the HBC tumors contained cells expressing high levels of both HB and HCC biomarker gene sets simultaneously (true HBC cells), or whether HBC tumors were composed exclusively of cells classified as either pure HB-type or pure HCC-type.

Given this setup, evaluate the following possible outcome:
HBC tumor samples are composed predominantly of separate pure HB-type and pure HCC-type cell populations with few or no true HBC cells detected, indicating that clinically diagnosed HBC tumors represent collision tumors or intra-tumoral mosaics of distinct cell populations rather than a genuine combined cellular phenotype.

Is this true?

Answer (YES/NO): NO